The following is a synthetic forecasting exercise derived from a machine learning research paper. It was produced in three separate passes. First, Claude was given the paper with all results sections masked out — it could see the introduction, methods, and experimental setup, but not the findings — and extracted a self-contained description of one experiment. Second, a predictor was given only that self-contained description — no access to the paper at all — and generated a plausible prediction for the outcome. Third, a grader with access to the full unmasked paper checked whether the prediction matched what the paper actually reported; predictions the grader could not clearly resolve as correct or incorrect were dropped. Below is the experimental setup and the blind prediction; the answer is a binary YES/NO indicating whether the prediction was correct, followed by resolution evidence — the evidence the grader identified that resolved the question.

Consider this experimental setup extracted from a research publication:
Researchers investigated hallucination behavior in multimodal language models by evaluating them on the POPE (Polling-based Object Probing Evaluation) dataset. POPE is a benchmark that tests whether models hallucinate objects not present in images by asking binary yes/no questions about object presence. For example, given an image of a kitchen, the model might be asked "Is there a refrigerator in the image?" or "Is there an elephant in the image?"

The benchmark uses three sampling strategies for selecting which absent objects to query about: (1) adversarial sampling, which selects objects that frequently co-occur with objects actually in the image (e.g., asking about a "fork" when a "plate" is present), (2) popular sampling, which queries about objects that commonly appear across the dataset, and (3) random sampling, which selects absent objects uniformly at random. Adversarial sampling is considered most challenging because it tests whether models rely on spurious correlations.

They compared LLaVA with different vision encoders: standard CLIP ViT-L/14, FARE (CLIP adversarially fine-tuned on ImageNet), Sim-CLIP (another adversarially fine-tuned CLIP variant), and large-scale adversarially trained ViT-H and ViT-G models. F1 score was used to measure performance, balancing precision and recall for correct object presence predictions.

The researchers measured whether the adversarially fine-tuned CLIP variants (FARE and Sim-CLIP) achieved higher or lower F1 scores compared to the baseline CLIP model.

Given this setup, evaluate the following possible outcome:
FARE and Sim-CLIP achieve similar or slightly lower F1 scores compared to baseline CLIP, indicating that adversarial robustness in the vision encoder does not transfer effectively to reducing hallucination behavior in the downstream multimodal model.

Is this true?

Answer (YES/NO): NO